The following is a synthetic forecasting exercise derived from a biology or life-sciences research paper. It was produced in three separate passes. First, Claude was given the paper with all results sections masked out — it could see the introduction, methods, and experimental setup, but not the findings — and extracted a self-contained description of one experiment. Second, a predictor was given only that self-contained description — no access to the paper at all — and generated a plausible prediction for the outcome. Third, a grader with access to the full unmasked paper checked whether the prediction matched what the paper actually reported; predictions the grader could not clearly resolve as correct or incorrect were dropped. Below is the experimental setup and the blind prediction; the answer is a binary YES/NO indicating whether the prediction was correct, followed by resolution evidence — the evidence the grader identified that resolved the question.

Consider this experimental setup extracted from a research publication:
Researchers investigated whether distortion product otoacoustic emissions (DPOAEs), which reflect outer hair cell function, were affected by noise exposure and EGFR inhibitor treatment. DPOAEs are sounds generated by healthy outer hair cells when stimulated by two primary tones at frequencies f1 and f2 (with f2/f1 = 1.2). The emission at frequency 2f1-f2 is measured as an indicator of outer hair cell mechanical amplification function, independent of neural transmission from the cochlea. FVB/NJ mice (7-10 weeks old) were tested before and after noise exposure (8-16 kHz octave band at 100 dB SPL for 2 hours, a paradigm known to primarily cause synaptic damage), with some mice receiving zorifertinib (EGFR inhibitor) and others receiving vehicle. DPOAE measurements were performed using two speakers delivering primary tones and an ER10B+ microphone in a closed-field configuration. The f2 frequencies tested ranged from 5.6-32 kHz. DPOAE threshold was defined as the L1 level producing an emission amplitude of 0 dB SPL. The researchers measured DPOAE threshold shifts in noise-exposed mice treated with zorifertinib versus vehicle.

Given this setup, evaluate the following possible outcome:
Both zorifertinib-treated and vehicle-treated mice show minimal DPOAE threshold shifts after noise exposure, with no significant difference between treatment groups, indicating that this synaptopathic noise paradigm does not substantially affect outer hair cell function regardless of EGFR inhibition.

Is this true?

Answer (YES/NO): NO